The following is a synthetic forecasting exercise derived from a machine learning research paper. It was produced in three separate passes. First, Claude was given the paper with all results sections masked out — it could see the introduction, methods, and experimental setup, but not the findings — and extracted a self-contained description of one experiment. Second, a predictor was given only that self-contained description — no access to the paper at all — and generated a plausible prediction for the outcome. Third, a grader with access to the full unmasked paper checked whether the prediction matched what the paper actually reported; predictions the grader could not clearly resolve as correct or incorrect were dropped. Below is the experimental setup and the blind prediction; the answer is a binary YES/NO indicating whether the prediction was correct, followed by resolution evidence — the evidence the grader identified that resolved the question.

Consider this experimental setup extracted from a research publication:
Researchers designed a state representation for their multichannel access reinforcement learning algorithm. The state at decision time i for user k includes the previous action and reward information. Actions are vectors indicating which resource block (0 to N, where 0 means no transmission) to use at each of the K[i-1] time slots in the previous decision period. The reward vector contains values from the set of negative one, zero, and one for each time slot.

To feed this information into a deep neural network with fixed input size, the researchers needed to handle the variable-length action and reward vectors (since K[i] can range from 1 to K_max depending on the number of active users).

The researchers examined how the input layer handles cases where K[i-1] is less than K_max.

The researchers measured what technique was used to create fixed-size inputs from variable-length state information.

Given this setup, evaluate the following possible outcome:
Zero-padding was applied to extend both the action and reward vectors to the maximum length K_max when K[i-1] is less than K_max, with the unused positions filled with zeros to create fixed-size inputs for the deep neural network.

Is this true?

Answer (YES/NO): YES